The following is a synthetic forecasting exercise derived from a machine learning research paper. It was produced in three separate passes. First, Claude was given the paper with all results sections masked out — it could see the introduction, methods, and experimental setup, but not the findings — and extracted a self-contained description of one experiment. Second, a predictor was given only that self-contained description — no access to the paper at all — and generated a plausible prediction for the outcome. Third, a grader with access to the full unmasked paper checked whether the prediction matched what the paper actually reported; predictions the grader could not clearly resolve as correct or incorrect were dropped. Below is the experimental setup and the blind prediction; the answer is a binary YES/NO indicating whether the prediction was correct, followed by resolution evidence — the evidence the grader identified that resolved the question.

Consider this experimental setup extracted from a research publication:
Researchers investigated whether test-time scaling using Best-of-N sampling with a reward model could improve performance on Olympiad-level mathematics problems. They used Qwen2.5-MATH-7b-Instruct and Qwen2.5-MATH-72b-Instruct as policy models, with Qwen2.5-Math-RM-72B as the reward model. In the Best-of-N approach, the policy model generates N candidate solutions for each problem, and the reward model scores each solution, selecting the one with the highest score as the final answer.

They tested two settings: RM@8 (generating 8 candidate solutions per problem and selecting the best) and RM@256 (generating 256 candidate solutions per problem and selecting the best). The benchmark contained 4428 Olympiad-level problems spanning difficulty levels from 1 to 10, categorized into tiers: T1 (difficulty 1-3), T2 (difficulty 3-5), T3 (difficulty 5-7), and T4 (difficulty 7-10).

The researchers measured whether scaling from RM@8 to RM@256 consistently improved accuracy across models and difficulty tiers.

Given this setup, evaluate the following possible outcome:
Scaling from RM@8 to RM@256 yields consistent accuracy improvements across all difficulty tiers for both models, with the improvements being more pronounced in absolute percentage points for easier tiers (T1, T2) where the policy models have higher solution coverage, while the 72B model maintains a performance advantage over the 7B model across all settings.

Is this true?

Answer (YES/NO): NO